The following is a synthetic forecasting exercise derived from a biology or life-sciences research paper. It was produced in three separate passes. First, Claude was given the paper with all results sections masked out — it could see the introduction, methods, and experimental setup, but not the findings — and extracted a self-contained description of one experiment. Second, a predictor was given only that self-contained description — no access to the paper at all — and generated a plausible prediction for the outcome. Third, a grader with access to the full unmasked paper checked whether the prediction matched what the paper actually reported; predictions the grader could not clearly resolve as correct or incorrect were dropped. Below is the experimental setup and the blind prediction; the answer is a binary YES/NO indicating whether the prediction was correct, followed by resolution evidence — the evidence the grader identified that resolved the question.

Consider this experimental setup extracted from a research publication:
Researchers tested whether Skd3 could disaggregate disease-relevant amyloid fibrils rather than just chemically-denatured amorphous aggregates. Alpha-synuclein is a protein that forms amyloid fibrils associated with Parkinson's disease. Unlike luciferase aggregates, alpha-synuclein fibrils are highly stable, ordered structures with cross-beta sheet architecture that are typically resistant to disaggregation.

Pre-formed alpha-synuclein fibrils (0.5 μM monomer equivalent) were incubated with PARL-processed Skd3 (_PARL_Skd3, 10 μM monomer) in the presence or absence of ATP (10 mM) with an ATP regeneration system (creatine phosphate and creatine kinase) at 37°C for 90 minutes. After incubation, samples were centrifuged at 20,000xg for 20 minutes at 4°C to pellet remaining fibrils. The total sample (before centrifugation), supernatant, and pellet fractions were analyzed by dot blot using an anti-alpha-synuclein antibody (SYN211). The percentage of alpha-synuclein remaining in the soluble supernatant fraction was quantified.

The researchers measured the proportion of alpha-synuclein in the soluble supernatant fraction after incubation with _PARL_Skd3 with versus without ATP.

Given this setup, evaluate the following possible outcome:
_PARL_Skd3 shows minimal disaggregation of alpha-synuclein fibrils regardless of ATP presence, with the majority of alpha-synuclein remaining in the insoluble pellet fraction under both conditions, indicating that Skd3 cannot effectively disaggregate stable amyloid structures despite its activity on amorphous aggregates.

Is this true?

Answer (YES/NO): NO